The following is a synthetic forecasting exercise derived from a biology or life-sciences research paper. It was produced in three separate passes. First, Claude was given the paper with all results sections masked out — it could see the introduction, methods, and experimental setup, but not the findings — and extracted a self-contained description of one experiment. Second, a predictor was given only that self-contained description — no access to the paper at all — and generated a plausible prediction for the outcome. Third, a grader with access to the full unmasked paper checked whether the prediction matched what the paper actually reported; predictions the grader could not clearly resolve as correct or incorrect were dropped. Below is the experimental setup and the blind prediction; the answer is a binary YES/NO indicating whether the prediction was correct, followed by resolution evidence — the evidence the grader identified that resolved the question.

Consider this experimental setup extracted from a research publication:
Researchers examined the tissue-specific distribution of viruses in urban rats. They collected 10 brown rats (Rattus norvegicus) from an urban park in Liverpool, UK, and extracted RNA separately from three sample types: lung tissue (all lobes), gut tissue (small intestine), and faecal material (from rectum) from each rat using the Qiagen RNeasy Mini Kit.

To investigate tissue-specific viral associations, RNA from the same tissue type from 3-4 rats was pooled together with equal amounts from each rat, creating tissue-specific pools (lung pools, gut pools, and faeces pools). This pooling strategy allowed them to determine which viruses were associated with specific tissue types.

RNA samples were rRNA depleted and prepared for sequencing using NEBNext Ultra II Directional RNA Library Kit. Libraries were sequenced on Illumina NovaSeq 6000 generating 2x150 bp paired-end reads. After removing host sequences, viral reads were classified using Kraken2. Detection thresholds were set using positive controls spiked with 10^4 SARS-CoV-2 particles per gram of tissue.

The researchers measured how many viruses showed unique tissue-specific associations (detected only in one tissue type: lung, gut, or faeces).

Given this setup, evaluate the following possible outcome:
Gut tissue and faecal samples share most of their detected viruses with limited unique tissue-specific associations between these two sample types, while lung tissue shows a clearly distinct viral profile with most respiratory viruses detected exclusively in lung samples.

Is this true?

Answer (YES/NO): NO